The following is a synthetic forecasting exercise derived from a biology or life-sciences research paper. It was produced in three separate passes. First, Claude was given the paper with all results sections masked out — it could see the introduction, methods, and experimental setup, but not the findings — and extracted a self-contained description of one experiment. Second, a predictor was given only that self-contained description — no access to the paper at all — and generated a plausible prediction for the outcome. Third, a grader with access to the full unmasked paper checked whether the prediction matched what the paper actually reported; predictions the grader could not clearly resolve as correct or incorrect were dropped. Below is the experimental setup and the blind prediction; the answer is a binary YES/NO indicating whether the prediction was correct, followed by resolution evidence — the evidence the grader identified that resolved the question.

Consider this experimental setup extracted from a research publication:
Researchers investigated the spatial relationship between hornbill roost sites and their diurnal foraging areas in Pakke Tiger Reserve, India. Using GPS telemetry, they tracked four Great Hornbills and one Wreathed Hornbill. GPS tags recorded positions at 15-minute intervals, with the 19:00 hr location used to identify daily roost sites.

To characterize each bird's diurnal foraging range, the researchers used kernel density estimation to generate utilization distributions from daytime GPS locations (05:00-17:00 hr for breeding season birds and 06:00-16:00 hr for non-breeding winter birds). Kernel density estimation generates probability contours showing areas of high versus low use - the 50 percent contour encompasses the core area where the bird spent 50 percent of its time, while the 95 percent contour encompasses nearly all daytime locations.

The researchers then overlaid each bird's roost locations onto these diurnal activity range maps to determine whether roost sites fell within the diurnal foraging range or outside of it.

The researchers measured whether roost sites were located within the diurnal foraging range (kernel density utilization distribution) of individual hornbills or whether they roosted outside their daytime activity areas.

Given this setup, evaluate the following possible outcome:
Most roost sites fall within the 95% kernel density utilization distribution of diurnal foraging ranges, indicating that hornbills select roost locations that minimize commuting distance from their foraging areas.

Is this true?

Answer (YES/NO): NO